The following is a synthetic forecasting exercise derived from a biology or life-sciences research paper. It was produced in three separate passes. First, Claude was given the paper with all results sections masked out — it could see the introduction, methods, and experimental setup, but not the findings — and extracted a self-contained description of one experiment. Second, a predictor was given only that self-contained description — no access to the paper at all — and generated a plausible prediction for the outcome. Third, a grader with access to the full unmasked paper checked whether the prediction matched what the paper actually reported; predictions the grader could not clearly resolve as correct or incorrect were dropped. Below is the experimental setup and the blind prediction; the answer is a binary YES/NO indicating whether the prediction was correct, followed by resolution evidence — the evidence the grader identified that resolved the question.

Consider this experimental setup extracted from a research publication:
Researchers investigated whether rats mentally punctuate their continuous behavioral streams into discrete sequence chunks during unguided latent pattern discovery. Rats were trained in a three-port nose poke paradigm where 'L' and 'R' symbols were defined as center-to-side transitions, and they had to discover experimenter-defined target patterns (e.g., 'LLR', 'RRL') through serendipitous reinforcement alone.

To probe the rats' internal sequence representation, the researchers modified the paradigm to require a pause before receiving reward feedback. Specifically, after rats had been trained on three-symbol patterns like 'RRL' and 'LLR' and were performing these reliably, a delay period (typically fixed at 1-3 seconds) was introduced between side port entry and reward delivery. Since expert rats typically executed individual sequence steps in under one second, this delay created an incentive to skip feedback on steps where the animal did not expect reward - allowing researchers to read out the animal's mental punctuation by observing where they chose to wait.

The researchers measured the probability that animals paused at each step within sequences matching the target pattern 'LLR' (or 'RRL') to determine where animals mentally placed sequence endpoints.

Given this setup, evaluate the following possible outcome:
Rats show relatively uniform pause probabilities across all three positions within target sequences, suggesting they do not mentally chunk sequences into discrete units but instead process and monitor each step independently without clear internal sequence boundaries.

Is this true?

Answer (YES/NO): NO